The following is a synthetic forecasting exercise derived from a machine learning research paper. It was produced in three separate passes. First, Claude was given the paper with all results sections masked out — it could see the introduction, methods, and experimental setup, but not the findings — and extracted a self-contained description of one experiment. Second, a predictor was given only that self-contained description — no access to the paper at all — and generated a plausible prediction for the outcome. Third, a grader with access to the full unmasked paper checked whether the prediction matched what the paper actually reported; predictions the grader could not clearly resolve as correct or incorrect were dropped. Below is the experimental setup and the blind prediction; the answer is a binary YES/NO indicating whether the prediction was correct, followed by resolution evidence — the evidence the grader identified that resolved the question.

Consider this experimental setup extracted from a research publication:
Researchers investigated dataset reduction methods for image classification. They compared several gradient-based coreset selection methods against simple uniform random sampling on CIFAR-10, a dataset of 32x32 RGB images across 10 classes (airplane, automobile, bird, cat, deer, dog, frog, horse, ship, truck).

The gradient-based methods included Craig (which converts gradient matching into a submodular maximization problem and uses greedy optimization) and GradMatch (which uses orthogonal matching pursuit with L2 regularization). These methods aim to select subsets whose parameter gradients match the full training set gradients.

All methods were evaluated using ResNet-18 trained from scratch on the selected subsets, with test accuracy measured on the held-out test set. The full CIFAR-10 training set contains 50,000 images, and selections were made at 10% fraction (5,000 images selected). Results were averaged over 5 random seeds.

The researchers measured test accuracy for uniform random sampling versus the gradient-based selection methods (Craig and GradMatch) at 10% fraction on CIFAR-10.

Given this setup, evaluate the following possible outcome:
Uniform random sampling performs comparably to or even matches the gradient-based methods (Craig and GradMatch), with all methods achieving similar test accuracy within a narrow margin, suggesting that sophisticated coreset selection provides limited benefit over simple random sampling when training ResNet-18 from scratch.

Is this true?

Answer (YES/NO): NO